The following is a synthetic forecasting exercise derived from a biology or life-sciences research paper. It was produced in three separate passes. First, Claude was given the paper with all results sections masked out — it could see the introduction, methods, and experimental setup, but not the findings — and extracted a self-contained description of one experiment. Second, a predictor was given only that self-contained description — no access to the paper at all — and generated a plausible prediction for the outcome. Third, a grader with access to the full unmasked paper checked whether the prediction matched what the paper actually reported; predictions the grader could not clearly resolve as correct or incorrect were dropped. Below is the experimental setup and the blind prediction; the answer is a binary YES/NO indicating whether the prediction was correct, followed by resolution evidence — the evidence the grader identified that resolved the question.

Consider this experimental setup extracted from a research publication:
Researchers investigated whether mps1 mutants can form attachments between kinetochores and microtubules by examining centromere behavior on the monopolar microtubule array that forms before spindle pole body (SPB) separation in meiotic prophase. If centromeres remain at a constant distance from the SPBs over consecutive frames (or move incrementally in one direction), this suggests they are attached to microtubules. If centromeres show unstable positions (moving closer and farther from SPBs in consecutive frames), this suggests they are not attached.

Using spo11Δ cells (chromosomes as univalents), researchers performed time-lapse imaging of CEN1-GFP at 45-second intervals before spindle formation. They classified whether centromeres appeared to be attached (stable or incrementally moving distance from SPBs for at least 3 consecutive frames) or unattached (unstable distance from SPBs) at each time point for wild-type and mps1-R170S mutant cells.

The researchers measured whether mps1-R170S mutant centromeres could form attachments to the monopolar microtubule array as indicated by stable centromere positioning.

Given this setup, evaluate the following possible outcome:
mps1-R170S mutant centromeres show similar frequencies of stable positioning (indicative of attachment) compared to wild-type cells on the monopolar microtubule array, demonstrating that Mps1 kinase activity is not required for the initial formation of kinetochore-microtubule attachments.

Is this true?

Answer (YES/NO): YES